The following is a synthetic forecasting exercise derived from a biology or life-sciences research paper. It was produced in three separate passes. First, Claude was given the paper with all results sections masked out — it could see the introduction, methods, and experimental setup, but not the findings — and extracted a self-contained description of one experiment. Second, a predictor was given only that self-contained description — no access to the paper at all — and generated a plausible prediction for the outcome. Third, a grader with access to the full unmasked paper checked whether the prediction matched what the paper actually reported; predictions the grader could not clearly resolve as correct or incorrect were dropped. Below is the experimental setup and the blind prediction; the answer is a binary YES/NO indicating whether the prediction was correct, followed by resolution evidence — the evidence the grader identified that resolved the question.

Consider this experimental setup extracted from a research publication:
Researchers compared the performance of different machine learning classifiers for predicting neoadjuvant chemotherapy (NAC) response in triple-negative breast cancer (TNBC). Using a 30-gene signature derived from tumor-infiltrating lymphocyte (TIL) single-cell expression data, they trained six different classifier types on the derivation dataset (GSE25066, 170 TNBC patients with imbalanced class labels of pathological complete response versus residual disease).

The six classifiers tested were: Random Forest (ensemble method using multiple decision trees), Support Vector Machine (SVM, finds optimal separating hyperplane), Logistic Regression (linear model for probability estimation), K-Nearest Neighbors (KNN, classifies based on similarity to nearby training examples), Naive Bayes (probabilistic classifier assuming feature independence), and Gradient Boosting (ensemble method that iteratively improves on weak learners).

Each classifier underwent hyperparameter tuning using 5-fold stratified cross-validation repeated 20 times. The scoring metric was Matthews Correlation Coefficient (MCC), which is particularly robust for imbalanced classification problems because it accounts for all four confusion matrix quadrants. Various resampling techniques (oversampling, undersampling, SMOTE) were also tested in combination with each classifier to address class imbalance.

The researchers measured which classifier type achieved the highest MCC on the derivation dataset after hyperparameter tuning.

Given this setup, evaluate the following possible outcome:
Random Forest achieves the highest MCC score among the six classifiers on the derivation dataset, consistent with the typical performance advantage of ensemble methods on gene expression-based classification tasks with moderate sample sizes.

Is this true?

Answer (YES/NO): NO